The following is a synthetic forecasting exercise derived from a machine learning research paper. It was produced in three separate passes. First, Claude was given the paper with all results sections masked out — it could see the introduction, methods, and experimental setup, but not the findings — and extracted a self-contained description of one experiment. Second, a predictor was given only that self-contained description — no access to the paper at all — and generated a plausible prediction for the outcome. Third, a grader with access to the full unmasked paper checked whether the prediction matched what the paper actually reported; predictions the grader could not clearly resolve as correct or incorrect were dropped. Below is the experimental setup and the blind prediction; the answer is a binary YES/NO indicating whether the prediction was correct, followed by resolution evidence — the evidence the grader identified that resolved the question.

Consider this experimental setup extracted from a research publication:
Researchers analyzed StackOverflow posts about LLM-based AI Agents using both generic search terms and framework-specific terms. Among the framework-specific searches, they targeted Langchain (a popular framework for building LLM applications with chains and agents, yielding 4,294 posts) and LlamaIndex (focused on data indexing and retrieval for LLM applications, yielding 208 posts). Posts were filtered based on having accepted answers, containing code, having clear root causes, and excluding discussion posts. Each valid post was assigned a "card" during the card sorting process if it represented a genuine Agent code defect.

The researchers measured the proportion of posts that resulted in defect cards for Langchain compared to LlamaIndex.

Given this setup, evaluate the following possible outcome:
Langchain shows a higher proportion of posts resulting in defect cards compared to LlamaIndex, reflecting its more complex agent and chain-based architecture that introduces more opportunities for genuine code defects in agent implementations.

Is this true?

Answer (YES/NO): YES